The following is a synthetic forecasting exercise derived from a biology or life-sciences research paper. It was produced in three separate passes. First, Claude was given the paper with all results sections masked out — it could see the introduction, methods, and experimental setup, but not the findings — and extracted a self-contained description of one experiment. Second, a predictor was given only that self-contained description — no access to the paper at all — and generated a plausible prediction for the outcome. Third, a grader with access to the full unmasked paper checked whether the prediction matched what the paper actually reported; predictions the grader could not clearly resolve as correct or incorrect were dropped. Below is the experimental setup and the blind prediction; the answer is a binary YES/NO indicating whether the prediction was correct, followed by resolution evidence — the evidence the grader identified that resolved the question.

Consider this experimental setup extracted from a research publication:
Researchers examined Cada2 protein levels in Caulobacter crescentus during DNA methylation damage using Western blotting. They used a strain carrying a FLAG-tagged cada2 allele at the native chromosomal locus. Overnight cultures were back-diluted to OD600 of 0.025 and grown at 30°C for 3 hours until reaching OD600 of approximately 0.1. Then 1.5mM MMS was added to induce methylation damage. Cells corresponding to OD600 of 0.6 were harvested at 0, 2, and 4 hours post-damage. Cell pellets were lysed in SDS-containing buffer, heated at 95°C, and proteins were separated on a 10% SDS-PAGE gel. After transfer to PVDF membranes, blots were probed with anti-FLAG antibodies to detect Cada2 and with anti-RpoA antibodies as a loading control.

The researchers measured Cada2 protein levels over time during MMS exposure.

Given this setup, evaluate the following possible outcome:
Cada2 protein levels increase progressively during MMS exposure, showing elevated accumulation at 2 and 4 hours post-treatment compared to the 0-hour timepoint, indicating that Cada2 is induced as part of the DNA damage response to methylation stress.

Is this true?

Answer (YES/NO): YES